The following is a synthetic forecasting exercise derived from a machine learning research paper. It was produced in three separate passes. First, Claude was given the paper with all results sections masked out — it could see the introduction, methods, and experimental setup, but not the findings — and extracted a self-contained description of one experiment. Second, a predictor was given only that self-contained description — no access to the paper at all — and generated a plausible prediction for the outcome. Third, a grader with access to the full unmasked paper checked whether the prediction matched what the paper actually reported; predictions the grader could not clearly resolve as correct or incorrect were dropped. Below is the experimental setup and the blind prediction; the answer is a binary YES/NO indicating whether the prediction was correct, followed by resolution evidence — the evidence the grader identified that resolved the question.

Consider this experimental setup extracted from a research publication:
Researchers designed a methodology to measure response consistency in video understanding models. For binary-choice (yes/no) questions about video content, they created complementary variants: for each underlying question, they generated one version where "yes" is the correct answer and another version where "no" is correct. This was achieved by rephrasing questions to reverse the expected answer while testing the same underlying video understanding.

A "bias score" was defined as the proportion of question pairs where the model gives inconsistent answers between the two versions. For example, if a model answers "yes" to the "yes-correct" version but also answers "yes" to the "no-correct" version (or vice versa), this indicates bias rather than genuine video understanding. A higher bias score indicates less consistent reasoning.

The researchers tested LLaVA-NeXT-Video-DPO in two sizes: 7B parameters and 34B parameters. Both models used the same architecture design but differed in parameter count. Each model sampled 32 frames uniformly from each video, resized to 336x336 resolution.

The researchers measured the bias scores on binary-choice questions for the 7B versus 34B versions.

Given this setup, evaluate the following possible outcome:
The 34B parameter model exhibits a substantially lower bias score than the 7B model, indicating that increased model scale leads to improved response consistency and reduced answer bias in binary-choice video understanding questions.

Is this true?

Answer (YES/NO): NO